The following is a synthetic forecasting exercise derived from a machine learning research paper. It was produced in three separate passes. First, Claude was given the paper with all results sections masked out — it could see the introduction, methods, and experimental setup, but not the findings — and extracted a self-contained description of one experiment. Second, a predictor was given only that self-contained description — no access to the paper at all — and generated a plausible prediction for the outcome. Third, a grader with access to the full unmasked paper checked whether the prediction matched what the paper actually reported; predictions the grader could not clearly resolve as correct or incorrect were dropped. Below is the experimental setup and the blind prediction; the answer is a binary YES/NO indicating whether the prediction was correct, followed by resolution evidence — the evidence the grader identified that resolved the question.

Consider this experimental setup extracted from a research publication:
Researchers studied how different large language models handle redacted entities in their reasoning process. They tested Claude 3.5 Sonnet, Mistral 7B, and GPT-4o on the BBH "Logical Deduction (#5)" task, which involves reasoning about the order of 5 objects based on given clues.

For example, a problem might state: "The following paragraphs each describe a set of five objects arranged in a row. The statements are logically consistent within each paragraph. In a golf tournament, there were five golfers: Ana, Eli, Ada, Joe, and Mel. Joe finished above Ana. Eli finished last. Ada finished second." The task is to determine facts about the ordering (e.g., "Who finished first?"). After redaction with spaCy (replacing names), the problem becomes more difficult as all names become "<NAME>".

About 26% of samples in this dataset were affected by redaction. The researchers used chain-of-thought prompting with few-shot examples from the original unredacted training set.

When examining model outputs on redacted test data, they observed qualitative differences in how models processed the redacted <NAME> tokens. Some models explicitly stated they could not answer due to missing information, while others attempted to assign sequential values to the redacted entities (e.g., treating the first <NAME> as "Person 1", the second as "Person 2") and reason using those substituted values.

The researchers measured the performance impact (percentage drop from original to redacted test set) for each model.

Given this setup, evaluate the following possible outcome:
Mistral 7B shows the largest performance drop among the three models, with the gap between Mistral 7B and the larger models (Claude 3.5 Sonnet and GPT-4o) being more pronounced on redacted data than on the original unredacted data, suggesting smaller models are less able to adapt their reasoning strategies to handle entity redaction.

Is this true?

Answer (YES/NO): NO